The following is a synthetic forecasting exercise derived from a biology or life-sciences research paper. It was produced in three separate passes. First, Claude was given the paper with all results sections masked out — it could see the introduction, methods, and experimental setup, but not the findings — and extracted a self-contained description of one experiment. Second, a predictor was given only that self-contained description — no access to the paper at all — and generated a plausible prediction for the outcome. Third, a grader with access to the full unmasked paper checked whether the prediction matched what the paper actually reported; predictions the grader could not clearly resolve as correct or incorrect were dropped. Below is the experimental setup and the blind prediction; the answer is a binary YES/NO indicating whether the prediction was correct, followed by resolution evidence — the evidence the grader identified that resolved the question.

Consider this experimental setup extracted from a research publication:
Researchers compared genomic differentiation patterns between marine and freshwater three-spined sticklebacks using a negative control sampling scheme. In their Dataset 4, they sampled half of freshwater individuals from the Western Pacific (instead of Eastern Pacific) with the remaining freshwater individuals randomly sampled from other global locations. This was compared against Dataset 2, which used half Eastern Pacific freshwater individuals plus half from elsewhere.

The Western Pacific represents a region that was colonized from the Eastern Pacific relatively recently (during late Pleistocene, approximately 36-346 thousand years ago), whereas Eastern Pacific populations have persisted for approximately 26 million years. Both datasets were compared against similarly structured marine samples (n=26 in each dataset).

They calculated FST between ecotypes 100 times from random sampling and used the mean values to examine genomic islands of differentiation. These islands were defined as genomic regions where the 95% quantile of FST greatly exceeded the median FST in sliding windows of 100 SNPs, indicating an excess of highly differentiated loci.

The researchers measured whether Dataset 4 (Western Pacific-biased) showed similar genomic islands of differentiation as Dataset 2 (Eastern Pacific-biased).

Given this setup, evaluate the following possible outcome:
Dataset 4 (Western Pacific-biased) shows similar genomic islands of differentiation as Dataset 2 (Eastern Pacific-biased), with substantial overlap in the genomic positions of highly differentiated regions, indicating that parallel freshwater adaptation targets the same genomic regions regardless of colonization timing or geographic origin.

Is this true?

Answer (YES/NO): NO